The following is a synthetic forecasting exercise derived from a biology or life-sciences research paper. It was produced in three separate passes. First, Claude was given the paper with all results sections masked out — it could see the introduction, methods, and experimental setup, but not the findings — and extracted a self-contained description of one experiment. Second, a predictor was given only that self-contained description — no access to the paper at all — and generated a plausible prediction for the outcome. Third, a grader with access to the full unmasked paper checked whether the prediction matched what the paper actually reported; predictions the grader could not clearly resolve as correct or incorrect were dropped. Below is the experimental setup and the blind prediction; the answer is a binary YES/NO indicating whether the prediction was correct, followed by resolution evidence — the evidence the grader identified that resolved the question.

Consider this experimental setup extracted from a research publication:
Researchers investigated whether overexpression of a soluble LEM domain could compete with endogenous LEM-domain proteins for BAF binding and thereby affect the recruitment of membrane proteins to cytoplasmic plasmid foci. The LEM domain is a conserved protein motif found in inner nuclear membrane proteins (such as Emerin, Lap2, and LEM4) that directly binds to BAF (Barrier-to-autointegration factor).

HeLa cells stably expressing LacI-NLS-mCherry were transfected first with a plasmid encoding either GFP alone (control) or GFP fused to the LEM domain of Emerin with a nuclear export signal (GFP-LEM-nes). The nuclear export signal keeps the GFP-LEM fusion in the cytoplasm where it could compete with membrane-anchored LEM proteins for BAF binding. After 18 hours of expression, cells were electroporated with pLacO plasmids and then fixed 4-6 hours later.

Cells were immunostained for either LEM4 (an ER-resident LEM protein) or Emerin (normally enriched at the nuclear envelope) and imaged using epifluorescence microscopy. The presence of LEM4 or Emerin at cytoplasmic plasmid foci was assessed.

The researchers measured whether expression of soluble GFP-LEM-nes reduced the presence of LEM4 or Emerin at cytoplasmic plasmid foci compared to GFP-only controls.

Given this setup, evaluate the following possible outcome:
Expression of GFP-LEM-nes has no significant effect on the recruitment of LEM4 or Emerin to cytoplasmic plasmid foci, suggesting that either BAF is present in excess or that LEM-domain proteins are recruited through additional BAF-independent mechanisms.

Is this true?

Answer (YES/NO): NO